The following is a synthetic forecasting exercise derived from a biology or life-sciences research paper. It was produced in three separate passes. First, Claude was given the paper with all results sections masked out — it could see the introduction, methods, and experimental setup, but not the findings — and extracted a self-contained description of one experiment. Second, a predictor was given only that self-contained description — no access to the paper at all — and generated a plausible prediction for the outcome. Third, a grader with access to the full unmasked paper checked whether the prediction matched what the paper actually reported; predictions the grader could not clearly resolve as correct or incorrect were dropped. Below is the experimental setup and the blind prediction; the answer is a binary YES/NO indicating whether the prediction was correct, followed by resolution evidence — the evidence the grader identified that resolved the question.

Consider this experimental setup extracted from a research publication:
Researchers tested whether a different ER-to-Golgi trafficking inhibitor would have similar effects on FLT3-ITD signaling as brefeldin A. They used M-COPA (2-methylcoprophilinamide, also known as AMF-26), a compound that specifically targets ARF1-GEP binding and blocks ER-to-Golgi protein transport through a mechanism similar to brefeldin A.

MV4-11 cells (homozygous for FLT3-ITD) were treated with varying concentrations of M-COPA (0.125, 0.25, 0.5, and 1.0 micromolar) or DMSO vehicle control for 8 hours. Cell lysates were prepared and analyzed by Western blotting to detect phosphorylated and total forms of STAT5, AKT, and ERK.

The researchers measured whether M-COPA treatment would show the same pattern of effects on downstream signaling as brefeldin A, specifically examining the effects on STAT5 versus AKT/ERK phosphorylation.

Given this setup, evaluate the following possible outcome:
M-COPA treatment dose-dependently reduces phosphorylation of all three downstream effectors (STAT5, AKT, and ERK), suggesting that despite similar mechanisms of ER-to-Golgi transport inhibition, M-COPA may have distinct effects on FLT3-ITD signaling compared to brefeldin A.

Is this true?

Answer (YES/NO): NO